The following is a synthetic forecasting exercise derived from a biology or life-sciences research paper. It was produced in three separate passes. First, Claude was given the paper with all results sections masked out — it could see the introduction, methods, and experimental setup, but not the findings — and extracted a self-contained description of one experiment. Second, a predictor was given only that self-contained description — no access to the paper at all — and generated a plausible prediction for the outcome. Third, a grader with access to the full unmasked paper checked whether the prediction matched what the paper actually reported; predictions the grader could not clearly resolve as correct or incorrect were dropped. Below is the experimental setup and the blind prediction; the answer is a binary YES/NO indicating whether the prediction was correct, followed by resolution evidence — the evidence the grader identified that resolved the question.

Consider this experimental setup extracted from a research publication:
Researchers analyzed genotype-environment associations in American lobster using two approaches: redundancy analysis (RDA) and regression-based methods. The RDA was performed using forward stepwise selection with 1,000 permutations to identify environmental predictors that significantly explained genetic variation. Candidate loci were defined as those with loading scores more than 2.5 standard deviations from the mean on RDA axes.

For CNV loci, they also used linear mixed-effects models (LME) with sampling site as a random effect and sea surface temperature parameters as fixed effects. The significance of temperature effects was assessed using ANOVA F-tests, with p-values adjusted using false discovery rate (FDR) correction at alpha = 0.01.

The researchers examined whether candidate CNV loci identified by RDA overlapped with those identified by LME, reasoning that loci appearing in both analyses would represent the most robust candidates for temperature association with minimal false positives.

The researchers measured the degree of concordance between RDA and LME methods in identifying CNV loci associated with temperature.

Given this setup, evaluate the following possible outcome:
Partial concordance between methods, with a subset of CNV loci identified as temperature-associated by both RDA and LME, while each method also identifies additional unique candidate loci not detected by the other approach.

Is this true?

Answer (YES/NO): YES